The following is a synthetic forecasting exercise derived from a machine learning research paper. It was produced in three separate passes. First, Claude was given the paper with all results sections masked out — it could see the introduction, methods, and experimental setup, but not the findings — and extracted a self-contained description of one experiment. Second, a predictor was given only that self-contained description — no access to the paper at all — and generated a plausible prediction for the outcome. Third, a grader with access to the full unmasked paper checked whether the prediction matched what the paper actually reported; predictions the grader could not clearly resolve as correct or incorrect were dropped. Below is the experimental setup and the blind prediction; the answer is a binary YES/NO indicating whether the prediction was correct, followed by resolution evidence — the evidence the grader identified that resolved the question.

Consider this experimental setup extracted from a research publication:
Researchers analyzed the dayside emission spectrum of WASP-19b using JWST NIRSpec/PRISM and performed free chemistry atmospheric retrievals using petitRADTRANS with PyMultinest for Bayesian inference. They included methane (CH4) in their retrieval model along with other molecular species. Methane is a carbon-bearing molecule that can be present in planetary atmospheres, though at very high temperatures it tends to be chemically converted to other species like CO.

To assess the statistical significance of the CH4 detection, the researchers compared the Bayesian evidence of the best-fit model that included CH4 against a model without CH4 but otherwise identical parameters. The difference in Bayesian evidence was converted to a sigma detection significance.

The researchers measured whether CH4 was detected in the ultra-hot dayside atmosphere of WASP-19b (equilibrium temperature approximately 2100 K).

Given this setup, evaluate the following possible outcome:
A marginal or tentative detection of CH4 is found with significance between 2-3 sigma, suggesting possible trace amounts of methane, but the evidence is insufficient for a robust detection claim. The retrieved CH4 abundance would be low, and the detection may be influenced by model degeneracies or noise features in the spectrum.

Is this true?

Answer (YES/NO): NO